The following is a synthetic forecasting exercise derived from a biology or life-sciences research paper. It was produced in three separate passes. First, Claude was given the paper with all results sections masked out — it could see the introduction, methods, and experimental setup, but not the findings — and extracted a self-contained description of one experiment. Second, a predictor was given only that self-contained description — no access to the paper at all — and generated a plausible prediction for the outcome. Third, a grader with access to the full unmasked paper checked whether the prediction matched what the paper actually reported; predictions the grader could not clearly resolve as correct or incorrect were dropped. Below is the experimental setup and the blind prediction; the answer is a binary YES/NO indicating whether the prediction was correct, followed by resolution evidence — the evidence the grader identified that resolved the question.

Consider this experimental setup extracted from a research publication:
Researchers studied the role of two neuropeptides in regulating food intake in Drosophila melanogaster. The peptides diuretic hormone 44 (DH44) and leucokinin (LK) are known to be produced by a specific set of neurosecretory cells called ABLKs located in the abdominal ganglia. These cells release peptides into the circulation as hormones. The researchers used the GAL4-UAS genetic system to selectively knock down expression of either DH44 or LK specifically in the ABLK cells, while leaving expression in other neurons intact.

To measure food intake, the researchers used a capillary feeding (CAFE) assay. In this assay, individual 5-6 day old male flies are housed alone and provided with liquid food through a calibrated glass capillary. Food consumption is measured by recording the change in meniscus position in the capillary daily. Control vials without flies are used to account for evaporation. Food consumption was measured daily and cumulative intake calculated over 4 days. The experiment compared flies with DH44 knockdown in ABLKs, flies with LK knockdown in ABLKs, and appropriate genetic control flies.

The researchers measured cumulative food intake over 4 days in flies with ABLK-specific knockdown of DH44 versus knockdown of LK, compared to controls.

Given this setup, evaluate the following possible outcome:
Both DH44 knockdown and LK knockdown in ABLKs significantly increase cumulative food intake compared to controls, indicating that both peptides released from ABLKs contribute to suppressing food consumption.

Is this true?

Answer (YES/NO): NO